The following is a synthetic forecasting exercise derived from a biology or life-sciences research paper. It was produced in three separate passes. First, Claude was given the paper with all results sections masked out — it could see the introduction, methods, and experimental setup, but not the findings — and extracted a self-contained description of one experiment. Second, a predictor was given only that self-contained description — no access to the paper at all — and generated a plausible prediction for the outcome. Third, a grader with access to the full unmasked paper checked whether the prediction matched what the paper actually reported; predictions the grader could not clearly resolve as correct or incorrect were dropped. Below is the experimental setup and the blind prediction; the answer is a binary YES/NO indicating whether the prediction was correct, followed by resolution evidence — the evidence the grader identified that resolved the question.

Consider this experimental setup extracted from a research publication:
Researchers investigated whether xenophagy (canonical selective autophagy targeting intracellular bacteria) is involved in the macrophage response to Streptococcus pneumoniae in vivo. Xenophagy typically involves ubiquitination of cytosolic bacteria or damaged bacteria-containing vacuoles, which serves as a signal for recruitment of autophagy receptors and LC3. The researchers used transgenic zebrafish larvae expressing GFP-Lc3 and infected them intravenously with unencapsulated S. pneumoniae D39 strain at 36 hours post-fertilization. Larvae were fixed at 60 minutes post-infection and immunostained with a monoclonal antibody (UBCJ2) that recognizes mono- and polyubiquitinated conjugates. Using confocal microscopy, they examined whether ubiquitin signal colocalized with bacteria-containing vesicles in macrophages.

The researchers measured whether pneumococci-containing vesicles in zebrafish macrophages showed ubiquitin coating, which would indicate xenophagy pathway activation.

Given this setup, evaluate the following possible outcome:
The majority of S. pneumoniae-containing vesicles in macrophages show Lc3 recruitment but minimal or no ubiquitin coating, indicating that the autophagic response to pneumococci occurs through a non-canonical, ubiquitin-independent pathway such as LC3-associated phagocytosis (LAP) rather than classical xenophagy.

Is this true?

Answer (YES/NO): YES